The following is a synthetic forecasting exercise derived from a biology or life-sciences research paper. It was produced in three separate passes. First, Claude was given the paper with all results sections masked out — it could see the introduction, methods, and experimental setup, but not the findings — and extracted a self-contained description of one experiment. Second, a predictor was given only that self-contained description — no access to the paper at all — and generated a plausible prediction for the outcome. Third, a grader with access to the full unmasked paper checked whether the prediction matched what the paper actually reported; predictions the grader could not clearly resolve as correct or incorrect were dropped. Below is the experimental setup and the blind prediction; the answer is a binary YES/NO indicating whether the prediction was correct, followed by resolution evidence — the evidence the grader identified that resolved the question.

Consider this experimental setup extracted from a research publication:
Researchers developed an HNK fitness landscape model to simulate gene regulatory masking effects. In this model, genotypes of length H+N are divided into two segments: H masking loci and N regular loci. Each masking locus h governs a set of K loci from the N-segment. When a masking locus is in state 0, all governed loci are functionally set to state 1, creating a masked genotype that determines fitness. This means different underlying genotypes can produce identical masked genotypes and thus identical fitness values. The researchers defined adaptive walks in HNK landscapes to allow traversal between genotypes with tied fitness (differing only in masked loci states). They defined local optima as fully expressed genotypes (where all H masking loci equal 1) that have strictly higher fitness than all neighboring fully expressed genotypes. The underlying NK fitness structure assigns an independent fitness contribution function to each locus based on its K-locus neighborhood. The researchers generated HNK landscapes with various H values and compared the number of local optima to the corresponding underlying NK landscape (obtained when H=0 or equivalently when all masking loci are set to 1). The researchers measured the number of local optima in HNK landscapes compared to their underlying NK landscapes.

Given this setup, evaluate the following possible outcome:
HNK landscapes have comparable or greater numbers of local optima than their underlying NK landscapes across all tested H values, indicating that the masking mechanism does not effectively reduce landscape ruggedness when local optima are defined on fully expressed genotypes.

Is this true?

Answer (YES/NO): YES